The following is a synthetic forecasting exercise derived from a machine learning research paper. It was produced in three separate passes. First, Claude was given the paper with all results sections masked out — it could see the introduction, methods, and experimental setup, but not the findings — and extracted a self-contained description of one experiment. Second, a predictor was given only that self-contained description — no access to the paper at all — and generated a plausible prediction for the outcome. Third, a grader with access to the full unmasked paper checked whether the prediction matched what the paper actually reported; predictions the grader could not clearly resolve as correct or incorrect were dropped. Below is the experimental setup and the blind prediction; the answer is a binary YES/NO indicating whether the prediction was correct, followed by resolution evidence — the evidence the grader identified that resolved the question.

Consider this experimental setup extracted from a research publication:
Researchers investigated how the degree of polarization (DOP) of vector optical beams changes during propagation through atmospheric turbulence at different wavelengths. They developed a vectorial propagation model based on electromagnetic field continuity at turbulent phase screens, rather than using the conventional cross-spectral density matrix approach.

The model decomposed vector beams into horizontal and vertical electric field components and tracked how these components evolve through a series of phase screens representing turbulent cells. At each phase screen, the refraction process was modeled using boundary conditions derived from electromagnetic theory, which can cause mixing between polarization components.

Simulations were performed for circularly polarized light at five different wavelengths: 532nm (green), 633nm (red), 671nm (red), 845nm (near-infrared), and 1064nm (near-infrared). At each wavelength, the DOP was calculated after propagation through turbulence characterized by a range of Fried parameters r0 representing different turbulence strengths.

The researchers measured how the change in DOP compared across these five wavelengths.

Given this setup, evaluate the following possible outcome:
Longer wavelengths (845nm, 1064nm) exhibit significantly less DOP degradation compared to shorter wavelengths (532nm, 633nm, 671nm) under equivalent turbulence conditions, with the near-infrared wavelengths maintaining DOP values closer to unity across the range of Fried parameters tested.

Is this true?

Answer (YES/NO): NO